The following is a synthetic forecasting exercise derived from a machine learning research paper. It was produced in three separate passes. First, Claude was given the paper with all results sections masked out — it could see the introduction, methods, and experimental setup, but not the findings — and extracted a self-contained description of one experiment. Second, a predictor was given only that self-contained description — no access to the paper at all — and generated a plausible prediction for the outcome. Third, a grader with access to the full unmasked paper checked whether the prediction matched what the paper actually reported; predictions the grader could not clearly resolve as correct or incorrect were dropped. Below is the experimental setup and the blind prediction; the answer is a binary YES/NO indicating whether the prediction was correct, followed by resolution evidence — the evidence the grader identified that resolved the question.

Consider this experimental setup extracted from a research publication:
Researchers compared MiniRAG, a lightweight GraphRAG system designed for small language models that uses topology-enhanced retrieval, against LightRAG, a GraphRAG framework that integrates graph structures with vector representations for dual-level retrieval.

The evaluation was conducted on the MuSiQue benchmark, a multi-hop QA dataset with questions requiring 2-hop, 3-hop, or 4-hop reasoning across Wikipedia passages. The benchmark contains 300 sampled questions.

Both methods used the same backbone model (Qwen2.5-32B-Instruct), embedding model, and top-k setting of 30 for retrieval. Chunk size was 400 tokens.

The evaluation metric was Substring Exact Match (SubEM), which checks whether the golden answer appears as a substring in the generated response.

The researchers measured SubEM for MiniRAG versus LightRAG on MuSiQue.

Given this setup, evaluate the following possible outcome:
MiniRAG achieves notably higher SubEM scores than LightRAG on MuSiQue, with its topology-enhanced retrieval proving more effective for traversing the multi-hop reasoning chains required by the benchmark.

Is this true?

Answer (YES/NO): NO